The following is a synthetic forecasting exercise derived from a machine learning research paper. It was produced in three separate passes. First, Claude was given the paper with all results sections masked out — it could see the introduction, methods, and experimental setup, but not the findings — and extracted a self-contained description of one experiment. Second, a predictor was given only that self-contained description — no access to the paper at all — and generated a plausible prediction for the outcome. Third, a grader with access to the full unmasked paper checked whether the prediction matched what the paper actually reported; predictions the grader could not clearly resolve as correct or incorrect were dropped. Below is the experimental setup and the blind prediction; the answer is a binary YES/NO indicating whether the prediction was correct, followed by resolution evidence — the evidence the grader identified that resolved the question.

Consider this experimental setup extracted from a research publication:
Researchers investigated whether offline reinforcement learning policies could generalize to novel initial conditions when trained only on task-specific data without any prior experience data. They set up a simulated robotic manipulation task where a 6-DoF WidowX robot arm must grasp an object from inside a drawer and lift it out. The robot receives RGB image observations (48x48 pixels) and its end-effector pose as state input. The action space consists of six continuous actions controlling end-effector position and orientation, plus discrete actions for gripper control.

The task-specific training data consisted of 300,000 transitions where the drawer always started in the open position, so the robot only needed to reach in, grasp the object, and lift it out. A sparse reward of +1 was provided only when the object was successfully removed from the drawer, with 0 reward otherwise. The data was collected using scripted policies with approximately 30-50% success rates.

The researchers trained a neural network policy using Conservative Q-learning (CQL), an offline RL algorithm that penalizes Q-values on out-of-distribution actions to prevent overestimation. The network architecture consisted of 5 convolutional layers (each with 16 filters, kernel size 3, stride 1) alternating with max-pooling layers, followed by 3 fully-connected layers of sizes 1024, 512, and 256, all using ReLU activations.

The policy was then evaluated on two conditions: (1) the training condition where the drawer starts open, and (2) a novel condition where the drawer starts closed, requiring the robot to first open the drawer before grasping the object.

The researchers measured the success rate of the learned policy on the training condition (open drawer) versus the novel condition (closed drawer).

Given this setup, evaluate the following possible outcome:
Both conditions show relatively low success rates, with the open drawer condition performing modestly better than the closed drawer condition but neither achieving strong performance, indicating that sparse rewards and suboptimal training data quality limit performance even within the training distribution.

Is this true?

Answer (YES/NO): NO